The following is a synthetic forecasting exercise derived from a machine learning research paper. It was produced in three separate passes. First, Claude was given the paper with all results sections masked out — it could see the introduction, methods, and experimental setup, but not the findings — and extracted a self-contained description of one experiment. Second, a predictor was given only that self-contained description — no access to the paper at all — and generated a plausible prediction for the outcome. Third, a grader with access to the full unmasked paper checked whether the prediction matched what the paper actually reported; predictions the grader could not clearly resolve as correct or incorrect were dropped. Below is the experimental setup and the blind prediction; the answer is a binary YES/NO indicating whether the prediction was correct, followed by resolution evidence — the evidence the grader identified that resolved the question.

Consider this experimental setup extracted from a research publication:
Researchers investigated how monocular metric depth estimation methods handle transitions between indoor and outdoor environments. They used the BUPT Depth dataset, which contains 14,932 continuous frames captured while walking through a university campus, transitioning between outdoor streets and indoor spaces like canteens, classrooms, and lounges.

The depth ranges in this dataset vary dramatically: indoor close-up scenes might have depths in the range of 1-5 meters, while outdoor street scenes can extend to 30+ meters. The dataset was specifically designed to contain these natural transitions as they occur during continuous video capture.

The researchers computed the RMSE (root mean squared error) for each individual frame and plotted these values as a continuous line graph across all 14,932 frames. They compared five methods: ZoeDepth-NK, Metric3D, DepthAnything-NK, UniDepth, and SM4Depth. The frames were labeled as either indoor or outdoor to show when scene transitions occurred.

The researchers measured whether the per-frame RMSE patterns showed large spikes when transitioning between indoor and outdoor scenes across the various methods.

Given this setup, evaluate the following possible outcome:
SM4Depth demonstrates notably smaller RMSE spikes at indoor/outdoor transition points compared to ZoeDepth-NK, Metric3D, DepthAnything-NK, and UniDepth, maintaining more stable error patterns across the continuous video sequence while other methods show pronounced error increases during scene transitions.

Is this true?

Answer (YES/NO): YES